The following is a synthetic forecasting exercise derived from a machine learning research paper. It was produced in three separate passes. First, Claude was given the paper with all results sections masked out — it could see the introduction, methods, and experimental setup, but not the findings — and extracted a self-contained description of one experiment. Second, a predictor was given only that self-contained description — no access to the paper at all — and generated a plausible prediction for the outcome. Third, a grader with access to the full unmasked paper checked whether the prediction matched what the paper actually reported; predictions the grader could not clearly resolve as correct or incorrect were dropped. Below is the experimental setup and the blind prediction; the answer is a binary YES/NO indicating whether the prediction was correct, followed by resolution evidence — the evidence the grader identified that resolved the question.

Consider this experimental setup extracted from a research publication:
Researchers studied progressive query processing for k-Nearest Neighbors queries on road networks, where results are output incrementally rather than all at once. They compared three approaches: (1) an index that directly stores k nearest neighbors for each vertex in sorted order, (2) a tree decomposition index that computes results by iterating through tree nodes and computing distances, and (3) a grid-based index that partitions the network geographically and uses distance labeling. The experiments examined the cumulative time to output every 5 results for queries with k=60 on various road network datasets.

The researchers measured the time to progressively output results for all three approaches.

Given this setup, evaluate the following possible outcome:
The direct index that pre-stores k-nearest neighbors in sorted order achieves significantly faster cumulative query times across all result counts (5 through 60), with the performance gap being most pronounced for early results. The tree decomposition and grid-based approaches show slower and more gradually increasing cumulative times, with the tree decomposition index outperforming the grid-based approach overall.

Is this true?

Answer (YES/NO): NO